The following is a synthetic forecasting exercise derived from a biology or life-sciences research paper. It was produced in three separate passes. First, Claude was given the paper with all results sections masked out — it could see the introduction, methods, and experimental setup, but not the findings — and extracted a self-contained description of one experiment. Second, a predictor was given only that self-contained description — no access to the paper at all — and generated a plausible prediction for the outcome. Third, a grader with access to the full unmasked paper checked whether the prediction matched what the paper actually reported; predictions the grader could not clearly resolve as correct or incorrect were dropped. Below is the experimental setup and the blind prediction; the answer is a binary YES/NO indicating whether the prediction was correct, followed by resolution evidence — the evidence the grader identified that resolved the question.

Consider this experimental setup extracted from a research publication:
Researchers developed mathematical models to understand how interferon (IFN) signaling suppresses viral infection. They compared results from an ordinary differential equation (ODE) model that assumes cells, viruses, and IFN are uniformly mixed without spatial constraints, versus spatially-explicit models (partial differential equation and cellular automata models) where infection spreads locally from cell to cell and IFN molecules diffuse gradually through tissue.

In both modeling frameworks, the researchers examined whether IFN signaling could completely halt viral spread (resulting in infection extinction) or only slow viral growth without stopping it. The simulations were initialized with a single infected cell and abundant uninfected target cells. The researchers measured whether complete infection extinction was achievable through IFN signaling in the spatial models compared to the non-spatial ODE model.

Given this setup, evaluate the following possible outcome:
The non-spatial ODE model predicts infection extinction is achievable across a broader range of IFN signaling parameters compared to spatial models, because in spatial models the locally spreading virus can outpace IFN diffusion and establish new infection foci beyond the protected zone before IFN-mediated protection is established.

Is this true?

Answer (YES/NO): NO